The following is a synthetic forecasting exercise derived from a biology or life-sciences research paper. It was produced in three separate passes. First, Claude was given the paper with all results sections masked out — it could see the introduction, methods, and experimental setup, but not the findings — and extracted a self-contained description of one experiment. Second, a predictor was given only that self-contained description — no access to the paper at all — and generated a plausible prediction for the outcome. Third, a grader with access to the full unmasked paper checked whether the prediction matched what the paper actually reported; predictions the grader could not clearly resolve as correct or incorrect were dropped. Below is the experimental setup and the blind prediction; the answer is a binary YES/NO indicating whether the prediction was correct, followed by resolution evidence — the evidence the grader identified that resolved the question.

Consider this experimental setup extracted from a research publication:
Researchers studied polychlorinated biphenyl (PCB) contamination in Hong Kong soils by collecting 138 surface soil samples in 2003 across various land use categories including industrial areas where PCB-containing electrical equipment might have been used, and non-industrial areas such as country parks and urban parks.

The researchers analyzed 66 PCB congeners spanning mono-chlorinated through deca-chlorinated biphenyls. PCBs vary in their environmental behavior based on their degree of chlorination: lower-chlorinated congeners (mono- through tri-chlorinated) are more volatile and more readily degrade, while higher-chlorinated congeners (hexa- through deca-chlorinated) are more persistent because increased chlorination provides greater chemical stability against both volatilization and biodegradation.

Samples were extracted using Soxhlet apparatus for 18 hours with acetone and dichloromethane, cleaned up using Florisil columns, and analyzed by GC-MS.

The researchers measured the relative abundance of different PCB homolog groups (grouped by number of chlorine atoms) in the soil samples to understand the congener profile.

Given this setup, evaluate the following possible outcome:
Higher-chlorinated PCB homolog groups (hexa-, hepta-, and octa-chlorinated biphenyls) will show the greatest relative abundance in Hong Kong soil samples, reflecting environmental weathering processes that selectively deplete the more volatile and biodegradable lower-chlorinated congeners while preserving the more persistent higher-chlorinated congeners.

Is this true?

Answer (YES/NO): NO